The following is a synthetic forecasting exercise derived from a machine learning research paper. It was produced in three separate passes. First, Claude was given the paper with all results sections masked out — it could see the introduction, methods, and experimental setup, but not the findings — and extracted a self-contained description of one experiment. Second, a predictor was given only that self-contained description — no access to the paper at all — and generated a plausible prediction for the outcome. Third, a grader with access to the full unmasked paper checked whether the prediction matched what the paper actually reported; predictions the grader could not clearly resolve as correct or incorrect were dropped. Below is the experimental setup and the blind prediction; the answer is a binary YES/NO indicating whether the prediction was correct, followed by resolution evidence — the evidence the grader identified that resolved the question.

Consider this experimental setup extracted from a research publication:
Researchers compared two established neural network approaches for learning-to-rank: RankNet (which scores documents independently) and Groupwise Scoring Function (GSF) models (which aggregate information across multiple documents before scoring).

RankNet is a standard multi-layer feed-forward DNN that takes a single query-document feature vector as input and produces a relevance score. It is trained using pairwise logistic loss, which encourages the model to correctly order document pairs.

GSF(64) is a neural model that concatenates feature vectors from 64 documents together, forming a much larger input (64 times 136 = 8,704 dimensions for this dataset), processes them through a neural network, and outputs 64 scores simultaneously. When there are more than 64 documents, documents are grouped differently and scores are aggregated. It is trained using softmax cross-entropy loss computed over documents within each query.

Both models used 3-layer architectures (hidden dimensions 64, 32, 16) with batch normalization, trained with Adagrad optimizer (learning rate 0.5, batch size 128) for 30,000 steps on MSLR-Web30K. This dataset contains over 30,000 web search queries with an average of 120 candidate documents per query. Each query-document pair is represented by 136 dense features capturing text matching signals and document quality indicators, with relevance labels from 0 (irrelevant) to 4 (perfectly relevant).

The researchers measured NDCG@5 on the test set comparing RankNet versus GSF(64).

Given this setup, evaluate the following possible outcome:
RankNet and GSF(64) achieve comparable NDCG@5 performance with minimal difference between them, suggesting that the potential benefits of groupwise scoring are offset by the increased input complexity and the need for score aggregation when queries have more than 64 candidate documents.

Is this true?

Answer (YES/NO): NO